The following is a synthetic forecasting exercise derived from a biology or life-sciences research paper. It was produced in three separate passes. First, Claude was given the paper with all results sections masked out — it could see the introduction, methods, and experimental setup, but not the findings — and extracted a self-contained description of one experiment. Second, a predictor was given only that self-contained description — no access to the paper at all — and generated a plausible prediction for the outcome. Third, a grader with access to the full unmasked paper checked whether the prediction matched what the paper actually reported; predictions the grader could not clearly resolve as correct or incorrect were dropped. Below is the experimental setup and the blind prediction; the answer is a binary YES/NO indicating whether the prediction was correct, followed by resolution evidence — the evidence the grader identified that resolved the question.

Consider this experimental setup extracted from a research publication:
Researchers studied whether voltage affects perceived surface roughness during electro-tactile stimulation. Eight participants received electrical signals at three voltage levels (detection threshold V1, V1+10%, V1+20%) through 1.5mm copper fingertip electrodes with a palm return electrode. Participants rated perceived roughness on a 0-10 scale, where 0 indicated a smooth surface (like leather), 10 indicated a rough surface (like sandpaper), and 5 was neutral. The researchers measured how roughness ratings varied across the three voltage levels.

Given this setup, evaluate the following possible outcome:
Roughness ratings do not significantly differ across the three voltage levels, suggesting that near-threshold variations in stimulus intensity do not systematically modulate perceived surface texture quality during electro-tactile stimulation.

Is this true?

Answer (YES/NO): NO